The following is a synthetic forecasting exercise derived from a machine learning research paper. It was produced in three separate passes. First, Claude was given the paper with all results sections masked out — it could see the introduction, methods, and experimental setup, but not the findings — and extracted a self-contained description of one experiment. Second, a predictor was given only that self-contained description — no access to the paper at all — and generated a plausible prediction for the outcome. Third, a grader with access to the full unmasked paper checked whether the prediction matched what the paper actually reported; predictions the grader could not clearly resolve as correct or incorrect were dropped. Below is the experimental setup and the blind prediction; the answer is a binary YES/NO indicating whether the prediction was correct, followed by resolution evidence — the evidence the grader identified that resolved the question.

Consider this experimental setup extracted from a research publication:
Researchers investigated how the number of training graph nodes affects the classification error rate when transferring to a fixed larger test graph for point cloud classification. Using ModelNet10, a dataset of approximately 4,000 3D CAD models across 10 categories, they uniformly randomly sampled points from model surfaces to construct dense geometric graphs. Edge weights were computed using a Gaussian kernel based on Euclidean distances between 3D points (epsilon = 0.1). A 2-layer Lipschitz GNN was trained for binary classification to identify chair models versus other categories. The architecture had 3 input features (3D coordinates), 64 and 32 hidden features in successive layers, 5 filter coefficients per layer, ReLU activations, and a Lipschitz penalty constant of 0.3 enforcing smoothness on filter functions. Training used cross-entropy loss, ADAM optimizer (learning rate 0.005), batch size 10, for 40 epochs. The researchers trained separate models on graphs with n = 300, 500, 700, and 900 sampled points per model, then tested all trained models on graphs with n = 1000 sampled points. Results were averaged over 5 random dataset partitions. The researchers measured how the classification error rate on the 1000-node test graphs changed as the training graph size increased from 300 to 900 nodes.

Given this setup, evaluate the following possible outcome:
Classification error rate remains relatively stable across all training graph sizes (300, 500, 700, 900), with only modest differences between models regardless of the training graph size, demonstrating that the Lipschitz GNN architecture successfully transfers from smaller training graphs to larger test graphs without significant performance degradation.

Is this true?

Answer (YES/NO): YES